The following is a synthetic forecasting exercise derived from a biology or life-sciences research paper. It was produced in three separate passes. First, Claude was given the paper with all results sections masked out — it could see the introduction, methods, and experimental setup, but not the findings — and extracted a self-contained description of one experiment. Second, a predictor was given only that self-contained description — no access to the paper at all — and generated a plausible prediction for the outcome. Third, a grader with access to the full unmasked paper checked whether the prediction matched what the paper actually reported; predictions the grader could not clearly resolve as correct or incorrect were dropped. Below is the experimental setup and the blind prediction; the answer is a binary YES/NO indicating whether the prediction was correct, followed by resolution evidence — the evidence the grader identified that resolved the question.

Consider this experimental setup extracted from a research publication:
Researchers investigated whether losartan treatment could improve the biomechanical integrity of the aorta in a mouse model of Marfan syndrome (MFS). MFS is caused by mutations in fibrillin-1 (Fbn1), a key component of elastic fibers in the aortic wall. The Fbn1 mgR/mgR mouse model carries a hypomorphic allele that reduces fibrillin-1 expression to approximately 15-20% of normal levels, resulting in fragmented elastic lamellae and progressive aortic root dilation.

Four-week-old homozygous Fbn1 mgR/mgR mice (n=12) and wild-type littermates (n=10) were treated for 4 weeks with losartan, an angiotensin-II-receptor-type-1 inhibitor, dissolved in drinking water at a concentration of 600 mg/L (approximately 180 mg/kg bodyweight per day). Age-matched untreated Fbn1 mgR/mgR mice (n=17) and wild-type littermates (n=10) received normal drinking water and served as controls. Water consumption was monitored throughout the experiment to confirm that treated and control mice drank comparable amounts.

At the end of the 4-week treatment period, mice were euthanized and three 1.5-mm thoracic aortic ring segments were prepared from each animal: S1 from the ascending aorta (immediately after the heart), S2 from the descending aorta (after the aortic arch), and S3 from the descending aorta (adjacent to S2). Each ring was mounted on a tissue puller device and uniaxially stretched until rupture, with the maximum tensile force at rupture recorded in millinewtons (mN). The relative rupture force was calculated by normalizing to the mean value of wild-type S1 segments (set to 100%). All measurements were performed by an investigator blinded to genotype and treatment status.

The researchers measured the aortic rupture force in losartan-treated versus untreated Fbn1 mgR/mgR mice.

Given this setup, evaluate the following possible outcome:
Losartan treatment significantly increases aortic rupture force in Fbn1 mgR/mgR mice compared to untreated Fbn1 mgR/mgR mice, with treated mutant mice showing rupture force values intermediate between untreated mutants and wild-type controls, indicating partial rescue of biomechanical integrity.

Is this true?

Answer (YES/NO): NO